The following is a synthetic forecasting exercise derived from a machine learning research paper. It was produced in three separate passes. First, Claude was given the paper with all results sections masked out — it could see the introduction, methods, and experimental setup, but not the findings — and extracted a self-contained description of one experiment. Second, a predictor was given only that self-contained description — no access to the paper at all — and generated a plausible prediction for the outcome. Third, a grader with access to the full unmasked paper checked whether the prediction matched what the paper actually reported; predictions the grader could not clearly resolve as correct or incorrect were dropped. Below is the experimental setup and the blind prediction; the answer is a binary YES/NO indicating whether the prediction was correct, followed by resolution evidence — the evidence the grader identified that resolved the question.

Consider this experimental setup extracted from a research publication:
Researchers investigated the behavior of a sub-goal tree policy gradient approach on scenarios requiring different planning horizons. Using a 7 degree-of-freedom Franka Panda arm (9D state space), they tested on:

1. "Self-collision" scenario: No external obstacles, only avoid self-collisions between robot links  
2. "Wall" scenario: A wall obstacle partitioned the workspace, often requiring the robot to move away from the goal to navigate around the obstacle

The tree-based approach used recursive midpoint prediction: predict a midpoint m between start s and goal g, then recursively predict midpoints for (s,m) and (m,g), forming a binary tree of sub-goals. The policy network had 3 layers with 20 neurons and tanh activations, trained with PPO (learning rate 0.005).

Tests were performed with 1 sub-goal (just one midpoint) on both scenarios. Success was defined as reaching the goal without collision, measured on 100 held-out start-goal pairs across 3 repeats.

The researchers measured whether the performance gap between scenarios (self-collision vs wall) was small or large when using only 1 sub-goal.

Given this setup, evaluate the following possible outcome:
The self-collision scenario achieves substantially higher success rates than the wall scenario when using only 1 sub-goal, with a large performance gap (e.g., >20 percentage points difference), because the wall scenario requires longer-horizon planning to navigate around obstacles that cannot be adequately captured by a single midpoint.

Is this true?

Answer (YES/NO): NO